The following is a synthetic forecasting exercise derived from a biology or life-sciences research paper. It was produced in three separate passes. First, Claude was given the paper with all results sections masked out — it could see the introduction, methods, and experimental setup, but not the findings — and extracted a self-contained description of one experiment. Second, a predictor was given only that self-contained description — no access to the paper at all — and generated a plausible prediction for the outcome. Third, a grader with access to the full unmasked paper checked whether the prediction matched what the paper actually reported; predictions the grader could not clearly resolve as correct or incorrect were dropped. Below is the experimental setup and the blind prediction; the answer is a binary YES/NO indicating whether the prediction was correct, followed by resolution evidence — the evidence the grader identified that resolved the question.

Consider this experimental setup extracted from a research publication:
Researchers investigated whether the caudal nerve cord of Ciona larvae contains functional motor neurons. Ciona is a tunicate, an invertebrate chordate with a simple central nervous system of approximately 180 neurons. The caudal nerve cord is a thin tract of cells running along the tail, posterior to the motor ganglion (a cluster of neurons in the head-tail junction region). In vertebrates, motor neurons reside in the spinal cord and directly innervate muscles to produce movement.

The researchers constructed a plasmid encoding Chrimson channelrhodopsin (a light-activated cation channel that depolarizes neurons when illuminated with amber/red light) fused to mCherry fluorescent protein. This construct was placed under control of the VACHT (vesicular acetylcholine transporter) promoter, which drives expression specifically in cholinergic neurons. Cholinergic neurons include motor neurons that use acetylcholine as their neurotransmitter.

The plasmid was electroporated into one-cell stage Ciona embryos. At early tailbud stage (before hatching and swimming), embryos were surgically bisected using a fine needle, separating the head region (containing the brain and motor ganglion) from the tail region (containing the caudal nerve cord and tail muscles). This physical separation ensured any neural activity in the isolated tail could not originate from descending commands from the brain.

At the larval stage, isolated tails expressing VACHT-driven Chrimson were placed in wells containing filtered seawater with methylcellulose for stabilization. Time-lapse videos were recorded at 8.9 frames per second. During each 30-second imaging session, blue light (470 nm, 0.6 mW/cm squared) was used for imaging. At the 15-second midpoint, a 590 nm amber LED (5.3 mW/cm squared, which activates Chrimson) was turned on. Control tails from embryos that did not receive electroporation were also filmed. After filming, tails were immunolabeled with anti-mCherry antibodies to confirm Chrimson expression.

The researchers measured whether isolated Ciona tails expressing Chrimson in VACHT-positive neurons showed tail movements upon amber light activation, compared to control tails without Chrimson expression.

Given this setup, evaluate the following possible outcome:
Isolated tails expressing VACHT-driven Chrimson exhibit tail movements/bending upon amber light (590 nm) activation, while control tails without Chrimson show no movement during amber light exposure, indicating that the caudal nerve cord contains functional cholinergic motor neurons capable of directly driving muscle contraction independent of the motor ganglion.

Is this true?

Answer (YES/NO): YES